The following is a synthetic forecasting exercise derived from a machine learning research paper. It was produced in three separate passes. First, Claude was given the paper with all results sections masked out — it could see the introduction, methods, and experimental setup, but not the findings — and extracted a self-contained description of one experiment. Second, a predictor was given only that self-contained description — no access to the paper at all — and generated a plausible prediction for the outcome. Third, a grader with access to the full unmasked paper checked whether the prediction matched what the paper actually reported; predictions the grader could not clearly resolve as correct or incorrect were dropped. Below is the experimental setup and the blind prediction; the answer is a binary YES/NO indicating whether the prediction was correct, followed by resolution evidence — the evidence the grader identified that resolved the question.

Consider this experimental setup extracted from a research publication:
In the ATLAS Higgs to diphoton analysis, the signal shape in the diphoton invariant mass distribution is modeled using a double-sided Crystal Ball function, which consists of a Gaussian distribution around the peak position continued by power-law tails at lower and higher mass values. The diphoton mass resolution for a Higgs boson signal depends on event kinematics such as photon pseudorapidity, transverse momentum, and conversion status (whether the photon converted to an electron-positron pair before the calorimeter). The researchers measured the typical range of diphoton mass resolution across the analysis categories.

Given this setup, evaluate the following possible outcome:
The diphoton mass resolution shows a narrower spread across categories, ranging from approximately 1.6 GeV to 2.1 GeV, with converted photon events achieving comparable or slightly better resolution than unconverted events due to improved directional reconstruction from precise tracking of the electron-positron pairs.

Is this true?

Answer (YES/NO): NO